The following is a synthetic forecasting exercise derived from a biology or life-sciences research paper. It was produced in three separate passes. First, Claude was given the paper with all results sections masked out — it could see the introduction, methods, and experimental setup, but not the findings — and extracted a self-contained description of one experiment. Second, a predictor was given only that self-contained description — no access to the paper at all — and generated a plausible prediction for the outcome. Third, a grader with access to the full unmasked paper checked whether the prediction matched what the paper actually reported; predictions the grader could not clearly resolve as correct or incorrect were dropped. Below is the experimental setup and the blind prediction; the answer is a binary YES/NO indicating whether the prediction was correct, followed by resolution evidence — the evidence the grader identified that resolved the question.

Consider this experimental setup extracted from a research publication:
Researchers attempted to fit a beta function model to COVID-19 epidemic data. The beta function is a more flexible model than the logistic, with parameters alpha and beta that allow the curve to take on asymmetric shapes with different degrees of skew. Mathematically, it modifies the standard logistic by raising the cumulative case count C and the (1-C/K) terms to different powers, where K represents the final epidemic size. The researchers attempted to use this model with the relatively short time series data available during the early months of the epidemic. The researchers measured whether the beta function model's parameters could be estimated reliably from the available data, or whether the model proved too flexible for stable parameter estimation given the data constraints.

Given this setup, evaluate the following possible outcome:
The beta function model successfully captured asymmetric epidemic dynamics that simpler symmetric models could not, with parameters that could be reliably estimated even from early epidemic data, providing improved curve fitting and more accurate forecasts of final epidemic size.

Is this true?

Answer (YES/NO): NO